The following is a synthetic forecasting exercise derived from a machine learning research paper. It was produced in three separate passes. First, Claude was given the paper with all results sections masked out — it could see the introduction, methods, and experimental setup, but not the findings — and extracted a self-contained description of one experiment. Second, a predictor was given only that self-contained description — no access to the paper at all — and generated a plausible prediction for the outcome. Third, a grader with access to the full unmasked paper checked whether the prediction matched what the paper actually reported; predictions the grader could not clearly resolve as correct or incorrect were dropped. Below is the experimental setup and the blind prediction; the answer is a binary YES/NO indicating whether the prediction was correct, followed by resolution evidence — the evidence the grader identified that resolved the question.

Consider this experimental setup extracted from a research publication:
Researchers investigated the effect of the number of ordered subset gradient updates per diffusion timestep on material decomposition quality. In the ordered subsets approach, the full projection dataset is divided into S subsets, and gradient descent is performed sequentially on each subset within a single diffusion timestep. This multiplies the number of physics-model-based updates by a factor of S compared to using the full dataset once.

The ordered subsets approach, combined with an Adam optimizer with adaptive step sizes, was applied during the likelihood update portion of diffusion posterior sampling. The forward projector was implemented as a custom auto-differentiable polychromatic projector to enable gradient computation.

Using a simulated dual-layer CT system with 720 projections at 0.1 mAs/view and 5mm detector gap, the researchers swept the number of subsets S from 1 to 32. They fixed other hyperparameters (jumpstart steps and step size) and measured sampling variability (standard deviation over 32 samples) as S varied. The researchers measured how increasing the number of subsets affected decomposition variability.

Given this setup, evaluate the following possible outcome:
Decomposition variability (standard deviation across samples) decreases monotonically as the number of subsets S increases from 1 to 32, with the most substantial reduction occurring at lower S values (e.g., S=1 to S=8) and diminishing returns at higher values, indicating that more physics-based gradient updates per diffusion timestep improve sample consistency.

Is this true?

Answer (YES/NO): NO